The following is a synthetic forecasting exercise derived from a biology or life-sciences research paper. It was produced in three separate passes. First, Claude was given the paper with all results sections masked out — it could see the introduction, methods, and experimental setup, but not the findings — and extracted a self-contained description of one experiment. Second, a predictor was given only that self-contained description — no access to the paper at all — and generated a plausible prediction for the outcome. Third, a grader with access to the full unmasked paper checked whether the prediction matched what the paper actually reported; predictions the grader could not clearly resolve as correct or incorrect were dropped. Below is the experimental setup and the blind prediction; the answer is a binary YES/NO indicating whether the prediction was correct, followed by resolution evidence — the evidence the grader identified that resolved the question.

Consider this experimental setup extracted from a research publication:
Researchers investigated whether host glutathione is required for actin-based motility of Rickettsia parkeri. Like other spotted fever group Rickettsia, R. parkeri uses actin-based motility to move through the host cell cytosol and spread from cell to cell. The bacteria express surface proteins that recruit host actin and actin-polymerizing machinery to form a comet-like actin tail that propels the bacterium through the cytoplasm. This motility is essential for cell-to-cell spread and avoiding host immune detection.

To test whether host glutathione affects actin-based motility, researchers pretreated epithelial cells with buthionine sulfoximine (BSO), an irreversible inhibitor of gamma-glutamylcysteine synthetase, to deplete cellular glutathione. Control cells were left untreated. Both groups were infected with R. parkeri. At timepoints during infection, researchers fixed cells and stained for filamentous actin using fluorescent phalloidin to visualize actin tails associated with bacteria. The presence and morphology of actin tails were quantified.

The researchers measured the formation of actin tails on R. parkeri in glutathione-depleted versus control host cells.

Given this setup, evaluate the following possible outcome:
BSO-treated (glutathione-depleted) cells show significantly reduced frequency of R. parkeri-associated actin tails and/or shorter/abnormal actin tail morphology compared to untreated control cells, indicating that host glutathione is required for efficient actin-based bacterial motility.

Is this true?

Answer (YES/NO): YES